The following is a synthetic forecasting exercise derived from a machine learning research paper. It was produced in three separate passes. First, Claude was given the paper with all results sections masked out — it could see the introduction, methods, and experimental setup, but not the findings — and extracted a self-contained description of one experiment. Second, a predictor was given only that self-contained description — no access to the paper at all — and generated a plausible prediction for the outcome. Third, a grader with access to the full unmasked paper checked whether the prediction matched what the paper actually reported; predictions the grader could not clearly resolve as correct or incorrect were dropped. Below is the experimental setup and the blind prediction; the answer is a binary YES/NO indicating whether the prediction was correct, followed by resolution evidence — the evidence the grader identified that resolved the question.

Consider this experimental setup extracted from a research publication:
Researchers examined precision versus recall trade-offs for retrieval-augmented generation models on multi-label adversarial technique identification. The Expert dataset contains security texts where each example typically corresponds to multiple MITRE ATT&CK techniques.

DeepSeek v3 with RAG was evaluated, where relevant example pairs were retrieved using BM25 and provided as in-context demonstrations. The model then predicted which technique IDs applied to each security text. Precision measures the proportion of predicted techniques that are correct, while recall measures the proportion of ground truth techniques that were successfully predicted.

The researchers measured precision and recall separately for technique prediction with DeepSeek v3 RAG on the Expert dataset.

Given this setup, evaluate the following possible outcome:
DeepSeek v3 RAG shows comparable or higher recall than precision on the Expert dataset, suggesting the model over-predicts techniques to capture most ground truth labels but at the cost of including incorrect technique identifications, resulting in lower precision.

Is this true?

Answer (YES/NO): YES